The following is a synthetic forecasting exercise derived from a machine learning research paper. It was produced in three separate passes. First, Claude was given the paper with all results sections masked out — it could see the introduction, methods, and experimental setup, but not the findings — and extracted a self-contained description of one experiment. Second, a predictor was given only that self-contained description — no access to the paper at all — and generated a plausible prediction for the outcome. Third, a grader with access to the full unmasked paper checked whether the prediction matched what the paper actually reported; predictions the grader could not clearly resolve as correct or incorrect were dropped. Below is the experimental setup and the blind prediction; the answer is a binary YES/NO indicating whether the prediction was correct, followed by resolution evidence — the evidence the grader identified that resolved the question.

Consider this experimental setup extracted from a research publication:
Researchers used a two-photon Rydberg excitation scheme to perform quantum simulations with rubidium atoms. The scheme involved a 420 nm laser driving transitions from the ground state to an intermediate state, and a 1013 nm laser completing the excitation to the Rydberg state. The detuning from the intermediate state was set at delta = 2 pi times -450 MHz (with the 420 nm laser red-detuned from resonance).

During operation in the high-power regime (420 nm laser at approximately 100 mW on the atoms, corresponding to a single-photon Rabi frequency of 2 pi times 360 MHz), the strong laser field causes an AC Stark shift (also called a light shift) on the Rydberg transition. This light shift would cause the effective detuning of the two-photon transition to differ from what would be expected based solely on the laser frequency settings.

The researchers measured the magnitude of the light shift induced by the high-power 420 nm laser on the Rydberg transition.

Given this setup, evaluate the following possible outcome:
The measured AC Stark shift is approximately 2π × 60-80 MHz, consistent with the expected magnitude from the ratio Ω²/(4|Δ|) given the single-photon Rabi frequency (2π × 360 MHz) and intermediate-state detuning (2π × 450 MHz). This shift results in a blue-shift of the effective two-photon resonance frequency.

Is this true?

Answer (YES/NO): NO